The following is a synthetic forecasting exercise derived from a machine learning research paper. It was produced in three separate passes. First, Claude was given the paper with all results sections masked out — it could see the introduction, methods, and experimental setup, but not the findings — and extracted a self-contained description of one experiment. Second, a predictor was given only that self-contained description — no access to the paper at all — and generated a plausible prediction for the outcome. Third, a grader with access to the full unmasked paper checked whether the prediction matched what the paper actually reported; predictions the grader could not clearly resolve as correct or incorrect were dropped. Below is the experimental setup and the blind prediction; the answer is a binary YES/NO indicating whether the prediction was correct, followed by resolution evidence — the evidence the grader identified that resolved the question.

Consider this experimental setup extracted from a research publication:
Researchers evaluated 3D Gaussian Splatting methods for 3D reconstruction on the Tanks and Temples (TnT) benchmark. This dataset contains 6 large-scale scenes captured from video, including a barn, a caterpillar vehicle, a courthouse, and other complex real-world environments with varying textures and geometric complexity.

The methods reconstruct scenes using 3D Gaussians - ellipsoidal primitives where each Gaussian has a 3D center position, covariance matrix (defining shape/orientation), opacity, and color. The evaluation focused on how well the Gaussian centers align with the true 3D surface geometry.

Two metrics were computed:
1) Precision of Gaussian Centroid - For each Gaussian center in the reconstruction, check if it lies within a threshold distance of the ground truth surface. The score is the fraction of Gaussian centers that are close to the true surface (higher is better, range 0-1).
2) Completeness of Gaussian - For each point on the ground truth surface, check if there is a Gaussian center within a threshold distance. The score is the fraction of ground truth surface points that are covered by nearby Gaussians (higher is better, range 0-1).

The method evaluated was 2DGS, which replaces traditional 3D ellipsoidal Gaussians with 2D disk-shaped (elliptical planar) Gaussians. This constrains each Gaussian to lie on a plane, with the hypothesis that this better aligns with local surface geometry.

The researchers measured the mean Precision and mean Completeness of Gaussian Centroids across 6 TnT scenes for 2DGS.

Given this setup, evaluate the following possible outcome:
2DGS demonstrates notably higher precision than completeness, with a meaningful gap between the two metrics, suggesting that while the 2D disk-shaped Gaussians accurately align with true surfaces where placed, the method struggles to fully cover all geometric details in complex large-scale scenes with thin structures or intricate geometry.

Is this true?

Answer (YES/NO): YES